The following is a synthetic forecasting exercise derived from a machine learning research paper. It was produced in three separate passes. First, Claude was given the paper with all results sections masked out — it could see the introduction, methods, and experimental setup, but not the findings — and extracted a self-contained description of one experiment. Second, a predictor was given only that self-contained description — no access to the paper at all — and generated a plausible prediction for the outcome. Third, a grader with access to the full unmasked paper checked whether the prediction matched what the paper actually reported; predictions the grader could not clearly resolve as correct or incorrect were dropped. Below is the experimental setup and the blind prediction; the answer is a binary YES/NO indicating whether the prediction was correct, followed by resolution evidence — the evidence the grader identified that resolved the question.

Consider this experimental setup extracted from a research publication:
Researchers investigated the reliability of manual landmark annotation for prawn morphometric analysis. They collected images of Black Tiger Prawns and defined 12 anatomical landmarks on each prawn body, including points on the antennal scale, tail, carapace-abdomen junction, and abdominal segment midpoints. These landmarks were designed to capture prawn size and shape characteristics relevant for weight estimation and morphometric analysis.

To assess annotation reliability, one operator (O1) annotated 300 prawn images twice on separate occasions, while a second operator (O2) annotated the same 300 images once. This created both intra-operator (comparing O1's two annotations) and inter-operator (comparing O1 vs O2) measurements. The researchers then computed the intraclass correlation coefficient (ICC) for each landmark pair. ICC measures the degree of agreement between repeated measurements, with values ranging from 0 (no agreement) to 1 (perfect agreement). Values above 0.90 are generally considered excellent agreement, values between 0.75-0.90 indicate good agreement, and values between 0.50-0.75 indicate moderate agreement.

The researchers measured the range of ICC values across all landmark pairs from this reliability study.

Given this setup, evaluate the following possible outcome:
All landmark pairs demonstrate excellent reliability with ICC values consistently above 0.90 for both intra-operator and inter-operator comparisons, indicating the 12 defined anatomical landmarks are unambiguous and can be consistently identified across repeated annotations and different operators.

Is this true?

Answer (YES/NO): YES